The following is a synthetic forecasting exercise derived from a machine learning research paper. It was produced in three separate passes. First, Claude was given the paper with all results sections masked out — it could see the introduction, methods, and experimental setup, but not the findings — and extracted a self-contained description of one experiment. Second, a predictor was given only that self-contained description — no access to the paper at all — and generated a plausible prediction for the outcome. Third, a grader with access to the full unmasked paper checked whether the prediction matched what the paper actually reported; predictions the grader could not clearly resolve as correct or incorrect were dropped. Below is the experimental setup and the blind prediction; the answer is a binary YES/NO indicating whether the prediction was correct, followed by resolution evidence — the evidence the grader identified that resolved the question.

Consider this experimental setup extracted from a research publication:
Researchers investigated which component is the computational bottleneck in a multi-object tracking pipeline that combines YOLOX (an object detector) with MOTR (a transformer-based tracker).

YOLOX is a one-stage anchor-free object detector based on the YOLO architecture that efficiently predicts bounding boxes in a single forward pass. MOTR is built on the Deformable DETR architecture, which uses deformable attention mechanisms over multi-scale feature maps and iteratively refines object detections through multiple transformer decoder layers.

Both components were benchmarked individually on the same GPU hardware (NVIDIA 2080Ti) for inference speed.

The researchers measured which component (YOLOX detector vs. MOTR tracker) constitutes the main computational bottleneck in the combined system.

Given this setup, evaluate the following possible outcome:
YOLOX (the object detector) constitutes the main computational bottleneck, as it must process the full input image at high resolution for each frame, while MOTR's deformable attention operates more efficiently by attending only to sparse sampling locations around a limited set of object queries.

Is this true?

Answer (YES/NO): NO